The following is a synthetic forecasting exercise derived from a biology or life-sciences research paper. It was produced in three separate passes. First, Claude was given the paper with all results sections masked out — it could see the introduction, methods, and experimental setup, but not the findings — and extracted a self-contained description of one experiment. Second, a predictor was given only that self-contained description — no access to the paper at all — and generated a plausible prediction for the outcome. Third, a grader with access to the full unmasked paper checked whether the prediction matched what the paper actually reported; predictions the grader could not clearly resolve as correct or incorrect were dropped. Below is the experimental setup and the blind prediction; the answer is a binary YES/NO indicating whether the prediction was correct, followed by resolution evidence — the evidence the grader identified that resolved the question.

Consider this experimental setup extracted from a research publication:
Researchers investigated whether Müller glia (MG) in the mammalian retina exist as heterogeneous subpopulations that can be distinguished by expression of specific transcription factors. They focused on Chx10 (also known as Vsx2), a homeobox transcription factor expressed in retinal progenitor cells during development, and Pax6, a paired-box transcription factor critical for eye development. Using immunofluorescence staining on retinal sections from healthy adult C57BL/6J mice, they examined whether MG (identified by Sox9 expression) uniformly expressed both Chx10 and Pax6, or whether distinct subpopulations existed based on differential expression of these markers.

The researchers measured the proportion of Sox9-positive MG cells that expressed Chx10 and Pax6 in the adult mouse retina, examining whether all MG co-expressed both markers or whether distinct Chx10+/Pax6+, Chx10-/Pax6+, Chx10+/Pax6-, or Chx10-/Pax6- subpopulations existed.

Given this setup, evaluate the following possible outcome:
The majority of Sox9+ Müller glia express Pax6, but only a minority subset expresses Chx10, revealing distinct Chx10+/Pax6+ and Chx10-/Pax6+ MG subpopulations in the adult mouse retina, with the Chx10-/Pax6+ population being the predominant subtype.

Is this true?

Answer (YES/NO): YES